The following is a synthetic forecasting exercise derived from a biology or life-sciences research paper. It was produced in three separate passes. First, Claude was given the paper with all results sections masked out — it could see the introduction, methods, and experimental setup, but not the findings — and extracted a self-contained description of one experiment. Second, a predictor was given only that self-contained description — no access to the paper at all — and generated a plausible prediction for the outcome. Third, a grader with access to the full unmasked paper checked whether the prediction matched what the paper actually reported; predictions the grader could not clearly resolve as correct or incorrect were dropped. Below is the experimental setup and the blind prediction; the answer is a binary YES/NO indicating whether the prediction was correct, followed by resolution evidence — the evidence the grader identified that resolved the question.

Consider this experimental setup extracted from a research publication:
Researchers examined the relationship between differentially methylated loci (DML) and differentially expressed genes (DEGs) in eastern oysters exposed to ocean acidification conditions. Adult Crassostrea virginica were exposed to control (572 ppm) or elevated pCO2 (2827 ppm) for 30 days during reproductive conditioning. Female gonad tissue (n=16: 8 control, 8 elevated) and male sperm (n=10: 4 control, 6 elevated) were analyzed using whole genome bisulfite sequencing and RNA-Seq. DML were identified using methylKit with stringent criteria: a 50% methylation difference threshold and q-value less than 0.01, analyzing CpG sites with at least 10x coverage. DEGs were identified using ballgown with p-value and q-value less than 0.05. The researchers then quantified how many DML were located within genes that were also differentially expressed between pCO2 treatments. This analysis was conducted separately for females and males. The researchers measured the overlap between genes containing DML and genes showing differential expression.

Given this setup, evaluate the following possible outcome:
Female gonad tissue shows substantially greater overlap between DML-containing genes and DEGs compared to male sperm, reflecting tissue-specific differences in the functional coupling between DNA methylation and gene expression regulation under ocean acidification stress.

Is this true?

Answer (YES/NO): NO